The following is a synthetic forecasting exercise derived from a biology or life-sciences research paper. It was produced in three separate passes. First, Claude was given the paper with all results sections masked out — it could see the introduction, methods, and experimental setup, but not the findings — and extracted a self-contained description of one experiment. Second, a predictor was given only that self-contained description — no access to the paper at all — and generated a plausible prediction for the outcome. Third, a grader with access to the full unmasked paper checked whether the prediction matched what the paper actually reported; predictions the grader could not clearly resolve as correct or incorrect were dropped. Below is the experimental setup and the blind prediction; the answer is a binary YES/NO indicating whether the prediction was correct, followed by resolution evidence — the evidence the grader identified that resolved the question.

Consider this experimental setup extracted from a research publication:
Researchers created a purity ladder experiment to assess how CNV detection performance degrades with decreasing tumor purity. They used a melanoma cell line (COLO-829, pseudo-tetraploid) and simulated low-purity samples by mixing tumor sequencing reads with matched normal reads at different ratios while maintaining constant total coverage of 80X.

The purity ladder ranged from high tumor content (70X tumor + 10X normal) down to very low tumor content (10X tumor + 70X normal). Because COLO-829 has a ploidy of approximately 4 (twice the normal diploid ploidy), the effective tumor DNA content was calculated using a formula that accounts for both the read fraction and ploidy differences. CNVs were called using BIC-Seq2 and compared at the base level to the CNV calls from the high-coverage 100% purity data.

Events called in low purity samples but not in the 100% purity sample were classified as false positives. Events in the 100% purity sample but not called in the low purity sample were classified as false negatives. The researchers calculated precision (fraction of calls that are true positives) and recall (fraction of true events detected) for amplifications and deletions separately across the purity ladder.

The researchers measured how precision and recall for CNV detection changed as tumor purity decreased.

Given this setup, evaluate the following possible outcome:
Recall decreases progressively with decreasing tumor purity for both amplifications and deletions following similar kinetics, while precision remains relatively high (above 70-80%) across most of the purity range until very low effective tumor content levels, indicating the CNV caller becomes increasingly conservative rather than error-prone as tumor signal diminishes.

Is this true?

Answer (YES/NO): NO